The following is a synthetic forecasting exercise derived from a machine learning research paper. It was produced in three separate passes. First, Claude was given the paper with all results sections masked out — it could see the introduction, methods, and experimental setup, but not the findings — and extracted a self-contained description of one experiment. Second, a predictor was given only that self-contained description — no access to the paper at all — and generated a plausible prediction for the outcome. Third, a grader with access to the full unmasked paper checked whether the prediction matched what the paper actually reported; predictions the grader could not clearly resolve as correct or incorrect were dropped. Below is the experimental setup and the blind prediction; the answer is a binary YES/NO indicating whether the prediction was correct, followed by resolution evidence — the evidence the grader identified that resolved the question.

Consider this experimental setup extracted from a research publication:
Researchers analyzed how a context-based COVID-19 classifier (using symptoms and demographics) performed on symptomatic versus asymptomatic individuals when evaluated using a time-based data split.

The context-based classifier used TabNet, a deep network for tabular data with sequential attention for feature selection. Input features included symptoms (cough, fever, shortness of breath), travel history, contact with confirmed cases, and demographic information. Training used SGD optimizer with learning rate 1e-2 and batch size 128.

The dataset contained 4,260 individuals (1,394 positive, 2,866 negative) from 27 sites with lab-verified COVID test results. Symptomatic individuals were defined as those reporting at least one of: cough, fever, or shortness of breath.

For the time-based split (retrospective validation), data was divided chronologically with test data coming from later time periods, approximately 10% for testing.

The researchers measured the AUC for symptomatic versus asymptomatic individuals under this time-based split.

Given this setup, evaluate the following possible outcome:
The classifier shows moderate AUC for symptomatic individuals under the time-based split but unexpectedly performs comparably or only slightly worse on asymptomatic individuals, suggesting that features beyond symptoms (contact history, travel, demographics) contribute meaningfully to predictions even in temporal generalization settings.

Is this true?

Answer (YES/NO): NO